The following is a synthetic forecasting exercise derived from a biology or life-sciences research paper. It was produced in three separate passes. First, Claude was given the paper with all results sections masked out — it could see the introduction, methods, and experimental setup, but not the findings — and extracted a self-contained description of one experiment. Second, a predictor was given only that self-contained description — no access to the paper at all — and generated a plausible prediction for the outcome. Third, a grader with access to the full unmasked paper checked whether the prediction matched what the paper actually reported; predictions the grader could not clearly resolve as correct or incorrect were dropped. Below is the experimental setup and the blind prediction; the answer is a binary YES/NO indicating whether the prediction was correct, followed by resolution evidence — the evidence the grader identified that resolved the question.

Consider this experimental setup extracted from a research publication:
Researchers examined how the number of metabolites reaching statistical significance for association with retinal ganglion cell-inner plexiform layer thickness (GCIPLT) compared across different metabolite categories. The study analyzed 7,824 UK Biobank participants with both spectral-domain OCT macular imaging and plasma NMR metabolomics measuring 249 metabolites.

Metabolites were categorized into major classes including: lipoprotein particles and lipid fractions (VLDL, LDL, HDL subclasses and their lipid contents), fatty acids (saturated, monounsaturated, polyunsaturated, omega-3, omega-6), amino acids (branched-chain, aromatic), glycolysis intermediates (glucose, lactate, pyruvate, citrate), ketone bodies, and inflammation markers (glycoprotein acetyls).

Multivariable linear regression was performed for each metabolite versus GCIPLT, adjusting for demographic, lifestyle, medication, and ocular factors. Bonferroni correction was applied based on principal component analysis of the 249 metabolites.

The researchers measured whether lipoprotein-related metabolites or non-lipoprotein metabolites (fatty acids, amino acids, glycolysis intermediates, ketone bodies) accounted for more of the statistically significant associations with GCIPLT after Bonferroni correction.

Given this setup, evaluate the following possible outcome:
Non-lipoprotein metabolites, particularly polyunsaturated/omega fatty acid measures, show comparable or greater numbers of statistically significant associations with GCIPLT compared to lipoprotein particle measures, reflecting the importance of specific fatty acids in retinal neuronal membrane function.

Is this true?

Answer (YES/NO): NO